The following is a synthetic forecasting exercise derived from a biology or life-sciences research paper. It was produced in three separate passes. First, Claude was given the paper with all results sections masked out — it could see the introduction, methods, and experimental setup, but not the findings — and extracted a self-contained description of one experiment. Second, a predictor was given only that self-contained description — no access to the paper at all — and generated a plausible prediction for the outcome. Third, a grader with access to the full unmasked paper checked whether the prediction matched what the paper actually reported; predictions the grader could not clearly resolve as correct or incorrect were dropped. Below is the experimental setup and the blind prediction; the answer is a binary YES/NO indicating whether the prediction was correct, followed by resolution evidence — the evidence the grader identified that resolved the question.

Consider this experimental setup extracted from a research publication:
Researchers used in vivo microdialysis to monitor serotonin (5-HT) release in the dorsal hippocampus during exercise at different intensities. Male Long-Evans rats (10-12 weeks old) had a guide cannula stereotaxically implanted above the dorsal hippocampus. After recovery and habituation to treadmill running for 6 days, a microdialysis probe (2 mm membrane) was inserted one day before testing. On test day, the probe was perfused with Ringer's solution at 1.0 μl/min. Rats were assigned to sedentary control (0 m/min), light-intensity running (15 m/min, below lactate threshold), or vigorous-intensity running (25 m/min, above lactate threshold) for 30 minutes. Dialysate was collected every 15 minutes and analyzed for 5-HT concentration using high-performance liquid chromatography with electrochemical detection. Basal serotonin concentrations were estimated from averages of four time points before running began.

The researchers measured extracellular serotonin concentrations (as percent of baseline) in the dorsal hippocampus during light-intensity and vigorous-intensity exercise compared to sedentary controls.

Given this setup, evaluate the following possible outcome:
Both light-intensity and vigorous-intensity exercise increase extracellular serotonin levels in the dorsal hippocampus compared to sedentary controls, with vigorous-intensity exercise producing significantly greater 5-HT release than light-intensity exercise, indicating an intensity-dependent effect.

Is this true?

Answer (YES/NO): NO